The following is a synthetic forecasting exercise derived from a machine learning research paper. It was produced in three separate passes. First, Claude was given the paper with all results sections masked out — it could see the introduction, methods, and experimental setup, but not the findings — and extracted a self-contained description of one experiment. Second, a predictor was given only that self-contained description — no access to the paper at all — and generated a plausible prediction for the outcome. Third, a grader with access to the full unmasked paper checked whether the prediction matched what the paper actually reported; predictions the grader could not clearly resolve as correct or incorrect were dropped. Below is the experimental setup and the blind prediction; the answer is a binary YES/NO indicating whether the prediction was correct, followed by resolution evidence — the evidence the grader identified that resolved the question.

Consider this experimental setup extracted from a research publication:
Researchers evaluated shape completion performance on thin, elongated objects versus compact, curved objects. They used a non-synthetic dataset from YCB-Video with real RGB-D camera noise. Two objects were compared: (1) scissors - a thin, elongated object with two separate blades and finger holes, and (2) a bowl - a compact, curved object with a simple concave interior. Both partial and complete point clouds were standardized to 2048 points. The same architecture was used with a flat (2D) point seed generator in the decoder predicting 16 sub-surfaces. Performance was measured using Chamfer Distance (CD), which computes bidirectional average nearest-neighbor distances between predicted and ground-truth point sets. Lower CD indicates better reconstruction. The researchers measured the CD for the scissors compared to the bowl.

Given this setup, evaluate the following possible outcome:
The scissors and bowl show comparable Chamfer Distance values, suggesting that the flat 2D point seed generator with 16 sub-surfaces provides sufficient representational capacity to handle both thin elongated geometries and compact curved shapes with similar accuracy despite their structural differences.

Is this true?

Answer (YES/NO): NO